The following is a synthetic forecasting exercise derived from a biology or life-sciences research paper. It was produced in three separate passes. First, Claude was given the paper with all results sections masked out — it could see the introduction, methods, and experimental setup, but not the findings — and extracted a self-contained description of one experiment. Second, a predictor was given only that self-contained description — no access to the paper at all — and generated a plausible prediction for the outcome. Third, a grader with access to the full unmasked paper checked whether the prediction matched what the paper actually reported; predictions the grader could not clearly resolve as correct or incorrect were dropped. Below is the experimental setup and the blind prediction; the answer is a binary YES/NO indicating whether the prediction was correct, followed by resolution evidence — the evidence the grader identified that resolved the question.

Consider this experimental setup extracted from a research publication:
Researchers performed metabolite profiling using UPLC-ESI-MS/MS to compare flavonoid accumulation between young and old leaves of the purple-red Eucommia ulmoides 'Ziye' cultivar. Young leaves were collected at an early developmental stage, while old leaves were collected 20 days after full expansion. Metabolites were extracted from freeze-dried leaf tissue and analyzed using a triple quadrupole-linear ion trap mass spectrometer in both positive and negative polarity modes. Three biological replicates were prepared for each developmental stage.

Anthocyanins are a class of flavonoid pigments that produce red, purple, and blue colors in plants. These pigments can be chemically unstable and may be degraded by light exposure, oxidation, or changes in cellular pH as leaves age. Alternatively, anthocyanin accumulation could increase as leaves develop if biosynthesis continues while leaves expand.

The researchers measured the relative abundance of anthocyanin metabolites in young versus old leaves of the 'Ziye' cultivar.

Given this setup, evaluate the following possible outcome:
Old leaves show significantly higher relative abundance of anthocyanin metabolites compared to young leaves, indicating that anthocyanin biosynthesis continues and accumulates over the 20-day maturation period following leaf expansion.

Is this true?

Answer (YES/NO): YES